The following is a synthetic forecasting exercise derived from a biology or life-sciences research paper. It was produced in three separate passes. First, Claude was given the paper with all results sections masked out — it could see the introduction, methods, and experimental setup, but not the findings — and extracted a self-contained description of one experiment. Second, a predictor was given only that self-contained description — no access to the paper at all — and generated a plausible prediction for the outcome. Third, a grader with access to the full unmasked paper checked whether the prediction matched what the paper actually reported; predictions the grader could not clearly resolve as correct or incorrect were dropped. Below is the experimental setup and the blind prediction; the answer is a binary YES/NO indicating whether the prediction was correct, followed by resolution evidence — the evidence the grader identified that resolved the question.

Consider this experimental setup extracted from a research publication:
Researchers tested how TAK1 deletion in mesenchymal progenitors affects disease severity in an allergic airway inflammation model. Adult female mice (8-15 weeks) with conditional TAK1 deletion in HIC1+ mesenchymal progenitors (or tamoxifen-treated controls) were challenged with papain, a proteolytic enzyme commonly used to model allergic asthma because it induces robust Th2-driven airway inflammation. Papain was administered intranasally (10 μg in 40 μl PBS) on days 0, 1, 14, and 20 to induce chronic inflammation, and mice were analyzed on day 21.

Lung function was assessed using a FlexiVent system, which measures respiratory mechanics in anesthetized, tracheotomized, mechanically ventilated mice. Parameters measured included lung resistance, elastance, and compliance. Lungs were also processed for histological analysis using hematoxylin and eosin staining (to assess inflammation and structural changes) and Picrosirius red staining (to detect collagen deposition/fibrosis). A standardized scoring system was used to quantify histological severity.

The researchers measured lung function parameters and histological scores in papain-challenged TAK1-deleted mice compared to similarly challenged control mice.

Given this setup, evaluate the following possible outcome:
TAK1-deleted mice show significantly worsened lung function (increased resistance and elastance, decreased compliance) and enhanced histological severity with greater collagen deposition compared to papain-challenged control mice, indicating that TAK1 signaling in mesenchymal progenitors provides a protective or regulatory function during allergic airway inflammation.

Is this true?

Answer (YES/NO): NO